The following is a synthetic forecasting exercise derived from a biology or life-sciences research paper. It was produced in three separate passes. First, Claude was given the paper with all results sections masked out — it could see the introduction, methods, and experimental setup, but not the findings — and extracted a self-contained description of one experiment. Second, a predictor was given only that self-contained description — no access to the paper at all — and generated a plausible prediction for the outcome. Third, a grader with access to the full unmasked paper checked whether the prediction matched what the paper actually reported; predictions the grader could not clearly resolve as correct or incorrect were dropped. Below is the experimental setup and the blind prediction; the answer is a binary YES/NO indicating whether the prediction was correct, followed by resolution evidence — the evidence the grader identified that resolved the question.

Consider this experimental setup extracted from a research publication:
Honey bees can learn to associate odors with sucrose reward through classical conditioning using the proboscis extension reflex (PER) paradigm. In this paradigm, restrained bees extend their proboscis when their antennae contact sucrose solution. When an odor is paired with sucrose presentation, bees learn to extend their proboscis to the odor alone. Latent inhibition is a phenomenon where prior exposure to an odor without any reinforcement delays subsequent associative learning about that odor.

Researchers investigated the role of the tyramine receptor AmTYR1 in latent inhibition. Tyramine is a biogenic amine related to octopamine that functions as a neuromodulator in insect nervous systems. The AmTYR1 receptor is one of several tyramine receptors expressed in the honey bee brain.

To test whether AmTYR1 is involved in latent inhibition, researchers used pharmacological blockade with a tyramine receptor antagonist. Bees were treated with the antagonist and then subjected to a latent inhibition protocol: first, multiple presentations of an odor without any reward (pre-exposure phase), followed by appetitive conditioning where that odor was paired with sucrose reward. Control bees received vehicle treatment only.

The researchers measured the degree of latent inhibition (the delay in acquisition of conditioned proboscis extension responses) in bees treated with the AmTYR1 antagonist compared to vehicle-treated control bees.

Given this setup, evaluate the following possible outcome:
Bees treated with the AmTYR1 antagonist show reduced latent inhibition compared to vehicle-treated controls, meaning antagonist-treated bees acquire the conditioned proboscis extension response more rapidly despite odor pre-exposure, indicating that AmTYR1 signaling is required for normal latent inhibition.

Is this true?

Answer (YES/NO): NO